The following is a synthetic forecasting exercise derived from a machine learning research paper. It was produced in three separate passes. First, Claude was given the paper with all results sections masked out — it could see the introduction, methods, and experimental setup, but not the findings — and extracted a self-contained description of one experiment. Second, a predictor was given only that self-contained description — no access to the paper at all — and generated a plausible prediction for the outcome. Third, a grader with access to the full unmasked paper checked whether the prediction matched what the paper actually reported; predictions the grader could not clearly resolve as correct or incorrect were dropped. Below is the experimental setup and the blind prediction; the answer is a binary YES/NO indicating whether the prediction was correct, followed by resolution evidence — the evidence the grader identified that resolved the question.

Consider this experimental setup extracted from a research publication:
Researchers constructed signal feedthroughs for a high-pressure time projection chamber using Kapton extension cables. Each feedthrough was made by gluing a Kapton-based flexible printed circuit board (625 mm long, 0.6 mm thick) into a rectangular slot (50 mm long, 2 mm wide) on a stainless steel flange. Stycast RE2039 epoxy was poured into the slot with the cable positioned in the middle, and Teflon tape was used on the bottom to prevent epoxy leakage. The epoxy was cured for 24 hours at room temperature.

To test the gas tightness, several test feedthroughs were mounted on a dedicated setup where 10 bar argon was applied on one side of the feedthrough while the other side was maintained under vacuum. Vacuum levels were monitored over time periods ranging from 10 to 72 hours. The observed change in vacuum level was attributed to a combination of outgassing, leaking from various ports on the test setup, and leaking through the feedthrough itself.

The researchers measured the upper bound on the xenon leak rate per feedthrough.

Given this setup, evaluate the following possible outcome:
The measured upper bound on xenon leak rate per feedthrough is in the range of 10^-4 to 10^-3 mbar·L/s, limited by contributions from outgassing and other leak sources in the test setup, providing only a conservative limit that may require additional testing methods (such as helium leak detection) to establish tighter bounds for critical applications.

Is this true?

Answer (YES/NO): NO